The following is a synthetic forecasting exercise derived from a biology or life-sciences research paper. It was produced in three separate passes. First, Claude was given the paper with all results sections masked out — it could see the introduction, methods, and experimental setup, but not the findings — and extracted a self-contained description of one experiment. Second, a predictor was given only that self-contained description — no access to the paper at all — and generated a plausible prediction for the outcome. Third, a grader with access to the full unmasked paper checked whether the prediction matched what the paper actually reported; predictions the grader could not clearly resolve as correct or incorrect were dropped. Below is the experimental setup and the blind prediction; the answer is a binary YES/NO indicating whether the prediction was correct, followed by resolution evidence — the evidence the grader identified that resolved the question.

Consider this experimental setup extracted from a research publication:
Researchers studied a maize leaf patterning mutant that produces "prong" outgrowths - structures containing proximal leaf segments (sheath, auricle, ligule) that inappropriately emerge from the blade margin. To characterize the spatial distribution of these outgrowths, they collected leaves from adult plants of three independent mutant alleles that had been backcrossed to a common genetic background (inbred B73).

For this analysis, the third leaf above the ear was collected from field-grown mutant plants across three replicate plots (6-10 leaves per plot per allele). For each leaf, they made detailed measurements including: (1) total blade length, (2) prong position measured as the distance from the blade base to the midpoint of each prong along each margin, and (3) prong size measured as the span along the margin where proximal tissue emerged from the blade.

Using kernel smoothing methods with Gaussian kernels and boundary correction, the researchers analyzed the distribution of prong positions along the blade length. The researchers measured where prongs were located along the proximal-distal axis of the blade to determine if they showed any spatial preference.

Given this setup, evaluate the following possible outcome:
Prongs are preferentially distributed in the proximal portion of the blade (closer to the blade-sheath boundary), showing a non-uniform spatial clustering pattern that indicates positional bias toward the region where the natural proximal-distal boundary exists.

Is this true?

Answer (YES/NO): YES